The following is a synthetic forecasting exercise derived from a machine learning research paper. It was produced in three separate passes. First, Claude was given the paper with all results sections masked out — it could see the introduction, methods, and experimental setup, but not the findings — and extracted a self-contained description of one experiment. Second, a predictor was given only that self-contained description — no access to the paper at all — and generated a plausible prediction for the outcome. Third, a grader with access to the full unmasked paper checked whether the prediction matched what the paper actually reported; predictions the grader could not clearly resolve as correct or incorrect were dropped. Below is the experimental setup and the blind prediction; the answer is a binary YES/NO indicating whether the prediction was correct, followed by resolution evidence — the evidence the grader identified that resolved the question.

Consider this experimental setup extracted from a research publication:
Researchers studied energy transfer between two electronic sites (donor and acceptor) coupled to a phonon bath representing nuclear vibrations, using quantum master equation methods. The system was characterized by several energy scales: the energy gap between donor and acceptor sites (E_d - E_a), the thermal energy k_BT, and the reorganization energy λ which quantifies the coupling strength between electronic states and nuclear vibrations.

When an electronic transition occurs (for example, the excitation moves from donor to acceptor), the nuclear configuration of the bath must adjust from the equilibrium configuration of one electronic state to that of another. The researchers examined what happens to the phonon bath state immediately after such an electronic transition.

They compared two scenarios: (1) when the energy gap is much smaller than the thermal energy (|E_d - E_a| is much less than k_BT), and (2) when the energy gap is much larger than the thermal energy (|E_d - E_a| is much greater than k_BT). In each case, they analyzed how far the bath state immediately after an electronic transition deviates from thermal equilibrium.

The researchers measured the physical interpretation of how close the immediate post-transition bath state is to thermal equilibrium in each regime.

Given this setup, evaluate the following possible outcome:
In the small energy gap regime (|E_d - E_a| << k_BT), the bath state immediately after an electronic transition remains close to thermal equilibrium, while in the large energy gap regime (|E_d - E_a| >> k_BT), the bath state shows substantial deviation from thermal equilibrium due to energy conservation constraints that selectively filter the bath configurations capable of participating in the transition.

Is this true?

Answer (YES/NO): YES